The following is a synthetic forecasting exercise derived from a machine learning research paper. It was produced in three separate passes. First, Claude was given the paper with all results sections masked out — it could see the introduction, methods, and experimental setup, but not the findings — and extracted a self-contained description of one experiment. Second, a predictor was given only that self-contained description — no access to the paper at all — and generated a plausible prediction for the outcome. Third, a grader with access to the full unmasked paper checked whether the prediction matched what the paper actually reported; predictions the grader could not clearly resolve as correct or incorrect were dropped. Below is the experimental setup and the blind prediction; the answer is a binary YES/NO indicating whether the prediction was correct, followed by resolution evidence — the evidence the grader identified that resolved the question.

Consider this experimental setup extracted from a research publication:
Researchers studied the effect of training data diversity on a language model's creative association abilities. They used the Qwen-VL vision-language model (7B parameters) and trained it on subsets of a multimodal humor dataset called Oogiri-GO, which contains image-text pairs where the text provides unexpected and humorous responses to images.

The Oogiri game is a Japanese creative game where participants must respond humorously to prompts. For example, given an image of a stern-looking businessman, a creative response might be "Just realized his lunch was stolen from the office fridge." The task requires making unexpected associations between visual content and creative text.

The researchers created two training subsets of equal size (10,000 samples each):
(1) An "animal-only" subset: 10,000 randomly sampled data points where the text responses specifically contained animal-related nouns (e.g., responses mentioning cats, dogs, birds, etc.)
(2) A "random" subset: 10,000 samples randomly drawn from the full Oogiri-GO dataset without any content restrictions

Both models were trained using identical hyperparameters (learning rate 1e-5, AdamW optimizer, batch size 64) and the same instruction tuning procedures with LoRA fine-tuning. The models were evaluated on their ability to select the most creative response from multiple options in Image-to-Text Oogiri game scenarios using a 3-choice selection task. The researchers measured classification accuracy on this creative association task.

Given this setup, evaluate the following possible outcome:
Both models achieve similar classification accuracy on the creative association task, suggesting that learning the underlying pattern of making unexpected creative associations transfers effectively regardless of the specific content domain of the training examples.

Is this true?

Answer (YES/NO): NO